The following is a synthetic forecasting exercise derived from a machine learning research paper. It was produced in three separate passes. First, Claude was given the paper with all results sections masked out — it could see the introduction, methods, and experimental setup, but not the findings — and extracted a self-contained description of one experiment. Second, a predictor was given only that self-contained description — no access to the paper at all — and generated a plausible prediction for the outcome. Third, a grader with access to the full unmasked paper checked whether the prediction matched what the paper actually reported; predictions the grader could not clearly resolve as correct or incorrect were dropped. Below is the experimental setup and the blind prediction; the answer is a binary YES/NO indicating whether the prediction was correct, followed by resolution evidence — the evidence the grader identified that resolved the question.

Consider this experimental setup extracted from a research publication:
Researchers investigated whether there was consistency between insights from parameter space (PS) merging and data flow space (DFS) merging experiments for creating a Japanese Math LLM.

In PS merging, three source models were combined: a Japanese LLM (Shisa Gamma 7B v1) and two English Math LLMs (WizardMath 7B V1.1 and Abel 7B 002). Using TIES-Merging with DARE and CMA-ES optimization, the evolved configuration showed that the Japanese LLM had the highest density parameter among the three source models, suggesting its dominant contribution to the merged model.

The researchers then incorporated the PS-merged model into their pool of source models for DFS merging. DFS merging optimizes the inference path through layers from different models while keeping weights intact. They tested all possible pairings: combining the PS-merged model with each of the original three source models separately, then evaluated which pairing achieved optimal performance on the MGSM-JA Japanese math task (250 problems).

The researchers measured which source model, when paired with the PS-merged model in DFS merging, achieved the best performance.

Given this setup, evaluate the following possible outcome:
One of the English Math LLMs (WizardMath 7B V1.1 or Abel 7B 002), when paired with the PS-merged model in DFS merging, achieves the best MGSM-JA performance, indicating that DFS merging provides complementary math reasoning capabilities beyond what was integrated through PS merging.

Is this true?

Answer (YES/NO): NO